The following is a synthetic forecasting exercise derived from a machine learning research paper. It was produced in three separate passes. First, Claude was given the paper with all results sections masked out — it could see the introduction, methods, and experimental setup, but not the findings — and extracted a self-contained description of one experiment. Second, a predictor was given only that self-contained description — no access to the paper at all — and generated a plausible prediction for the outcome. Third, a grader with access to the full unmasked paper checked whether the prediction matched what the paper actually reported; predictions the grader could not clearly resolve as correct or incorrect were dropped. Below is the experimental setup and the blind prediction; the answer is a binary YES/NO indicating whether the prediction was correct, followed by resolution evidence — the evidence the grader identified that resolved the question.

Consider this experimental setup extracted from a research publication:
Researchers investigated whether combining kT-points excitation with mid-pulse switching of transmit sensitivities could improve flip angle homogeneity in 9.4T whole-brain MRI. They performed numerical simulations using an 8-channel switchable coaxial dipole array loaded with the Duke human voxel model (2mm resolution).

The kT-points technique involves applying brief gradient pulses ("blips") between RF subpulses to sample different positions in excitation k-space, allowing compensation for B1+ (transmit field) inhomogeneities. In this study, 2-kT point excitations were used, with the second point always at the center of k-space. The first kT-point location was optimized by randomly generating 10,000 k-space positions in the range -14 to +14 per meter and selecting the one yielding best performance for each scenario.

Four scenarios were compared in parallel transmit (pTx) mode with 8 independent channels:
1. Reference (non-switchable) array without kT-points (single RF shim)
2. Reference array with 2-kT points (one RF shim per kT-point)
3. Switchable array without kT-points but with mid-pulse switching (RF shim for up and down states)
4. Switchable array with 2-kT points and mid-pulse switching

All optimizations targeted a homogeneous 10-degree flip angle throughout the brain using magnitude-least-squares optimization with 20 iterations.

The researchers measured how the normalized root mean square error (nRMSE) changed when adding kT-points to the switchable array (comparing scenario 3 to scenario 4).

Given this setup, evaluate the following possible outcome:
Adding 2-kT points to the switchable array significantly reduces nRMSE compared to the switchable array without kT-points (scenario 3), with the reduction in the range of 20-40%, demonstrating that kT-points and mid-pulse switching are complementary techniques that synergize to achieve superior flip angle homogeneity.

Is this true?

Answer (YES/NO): NO